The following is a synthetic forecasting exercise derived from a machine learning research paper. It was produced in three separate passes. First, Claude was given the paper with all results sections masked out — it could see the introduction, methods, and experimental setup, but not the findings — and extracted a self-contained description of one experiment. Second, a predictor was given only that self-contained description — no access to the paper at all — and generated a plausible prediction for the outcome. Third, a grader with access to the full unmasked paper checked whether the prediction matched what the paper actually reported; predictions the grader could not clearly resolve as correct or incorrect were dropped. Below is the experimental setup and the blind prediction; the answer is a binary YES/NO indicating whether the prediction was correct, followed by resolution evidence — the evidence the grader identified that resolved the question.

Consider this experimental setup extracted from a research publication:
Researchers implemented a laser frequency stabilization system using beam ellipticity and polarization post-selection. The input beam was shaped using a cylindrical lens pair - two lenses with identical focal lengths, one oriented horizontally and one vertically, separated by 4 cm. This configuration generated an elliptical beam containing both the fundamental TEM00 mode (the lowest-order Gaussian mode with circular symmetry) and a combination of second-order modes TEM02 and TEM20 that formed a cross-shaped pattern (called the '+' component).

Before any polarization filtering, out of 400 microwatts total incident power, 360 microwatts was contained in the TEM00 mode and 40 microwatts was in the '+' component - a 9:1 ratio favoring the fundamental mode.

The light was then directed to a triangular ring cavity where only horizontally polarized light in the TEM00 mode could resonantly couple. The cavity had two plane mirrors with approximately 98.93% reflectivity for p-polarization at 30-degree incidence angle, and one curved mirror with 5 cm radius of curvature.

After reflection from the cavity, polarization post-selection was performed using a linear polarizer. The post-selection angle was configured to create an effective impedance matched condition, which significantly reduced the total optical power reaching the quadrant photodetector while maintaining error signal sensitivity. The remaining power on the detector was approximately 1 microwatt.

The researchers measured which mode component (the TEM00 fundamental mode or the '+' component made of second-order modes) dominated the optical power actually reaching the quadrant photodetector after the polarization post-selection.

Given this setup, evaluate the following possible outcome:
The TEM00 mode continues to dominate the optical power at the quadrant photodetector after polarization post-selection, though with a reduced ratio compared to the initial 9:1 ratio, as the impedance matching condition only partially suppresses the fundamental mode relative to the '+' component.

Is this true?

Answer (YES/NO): NO